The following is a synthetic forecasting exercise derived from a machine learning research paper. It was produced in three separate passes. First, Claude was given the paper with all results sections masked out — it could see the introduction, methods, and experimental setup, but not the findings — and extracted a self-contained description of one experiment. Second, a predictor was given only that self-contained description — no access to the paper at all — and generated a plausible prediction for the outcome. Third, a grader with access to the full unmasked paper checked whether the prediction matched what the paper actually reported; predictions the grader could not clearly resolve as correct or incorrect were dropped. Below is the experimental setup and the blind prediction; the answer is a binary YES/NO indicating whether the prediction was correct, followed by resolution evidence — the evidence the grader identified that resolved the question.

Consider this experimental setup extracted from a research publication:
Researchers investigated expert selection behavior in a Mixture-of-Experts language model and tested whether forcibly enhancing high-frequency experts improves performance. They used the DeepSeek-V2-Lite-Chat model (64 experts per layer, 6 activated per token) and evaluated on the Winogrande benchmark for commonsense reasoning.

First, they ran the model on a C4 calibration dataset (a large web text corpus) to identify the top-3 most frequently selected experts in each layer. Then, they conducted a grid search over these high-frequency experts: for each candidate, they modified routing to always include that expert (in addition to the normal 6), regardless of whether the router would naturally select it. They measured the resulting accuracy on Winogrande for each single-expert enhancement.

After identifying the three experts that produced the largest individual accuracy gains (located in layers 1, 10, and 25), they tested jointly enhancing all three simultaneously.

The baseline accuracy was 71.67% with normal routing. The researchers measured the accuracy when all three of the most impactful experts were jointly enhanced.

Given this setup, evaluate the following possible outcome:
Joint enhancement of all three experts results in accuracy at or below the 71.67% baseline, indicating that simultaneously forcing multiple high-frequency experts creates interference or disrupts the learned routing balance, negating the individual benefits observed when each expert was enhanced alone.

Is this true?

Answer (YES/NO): NO